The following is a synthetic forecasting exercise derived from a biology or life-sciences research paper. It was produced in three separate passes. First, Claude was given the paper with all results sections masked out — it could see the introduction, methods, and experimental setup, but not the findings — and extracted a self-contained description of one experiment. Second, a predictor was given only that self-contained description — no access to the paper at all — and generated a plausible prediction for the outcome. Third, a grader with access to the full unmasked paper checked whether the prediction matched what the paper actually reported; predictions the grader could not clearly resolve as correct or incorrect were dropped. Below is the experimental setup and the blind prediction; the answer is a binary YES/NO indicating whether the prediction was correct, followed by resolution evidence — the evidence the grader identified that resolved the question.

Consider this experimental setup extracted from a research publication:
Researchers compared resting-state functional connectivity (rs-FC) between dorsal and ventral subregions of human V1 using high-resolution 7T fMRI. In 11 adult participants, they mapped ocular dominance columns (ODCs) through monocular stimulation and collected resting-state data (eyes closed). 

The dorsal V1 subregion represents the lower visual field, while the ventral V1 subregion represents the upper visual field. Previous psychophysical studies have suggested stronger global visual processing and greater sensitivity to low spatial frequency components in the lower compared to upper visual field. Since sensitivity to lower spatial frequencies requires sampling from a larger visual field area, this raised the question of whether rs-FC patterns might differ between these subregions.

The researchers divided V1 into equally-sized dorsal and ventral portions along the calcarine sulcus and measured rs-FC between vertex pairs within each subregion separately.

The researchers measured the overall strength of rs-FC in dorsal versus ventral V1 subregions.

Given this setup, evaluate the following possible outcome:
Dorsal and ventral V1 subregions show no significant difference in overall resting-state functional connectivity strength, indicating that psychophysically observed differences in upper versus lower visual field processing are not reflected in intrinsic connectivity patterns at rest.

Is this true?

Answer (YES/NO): NO